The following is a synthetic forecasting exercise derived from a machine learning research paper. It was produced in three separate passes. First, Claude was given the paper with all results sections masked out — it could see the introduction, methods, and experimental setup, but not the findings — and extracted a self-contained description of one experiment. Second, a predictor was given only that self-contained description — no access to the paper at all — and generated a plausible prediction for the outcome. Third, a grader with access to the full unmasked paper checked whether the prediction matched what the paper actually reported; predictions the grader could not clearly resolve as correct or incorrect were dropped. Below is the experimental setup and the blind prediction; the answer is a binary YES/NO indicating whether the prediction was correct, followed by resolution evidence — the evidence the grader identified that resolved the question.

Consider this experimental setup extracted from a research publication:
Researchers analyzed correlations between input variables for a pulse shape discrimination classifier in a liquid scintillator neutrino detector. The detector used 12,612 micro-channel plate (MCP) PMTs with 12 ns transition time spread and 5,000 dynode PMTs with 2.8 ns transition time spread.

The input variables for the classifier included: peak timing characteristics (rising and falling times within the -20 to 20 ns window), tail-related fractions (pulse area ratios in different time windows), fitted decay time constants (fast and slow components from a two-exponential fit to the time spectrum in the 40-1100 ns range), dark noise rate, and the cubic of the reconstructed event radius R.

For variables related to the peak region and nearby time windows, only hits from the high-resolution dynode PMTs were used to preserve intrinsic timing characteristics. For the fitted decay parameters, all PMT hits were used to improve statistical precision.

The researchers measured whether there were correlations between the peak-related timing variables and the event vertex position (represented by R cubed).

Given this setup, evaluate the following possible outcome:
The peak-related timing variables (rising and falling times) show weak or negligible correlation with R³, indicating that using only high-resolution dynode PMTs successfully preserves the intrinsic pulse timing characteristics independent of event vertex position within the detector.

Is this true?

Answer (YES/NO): NO